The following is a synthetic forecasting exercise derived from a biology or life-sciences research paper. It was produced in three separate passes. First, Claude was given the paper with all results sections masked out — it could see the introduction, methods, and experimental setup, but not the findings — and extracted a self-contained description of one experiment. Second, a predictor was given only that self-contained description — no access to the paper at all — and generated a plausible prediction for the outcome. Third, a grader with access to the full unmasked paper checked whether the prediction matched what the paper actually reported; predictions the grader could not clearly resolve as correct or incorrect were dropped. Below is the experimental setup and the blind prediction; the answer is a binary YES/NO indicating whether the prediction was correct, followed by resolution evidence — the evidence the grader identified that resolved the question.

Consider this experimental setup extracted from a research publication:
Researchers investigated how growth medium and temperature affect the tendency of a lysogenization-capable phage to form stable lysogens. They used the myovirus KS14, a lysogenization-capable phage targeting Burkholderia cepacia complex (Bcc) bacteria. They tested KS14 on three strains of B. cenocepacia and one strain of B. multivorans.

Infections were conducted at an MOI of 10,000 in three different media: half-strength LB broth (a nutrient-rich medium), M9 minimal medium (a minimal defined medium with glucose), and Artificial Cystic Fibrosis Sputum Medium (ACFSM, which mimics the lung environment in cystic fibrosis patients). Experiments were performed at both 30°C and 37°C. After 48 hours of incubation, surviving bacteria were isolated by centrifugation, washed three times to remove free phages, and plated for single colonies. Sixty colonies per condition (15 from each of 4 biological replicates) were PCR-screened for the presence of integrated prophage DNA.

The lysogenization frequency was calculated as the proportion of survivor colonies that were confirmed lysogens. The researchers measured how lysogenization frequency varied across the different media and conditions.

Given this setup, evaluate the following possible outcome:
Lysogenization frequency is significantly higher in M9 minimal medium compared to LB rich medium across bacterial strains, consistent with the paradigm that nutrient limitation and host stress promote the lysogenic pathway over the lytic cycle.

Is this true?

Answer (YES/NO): NO